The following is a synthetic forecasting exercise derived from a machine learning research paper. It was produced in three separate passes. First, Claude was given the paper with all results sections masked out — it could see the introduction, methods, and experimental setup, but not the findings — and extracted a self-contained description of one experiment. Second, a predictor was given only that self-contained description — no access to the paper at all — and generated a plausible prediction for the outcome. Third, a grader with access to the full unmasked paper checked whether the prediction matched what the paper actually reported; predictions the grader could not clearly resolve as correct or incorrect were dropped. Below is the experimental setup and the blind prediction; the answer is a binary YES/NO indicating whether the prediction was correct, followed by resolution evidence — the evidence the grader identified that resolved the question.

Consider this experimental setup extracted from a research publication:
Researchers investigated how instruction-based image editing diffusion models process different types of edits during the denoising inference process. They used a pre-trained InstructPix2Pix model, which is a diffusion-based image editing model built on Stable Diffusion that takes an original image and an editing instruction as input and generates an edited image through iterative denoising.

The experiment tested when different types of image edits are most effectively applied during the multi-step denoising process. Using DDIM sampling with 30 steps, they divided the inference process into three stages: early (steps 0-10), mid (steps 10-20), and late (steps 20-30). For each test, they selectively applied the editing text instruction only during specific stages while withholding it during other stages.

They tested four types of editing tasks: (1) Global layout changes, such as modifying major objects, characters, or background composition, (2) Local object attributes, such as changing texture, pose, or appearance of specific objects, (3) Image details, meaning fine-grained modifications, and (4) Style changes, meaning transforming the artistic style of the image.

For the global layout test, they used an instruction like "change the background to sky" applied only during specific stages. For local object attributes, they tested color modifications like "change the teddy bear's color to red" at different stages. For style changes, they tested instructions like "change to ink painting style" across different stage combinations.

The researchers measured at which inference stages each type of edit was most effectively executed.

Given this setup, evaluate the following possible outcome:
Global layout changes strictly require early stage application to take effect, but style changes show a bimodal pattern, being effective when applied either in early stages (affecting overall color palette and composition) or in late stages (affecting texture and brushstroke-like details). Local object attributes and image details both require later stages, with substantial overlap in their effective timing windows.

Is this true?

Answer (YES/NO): NO